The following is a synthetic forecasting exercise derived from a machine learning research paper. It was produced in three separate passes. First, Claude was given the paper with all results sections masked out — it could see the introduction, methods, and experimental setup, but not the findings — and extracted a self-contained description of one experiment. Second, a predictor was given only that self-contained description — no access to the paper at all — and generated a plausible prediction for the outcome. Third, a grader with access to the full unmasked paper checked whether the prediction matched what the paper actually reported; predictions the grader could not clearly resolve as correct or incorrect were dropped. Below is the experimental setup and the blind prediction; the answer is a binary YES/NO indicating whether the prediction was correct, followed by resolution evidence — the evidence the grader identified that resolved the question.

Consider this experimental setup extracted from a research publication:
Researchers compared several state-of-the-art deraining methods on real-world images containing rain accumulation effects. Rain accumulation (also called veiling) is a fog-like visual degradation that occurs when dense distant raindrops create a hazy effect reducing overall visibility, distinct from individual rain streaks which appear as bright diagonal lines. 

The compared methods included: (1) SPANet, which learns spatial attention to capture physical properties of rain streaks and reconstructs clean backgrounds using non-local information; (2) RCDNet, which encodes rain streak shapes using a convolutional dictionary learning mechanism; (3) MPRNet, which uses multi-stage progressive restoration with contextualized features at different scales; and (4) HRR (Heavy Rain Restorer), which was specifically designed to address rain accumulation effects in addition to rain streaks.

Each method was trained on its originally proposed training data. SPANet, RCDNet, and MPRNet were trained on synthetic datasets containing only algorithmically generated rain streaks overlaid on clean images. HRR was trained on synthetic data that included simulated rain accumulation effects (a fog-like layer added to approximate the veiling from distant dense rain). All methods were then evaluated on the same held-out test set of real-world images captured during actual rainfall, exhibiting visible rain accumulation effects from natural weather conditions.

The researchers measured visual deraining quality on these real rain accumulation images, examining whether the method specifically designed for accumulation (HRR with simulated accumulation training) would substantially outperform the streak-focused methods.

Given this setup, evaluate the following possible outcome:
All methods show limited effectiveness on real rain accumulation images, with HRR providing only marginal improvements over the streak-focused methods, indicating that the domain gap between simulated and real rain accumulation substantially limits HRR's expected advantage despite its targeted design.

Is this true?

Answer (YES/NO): NO